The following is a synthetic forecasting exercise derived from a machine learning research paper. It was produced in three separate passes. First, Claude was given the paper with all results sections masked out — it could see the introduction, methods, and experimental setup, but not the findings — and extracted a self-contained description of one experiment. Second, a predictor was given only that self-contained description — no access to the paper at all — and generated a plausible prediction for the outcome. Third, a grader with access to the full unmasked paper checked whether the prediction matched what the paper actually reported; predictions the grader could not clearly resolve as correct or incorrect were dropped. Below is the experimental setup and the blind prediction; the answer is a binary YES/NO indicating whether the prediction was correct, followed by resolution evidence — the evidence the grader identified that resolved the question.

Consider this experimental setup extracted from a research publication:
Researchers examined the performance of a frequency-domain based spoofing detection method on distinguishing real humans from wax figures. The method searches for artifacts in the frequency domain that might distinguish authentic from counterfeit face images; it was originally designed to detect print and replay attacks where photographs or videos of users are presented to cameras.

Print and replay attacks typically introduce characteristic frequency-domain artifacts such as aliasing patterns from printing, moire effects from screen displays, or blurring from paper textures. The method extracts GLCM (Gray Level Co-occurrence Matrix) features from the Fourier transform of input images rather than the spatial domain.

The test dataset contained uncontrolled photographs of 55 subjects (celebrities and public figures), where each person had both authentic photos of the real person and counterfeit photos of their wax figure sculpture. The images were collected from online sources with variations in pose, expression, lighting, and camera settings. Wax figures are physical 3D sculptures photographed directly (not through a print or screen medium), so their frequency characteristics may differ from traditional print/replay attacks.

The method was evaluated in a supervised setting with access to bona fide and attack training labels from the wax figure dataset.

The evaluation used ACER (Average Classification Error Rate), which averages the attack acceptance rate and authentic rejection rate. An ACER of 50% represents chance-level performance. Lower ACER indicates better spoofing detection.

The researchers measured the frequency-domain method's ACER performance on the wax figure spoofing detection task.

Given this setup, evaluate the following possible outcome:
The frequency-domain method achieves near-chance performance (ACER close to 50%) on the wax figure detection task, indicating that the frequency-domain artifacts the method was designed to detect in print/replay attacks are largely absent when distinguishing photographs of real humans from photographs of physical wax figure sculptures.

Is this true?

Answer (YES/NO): YES